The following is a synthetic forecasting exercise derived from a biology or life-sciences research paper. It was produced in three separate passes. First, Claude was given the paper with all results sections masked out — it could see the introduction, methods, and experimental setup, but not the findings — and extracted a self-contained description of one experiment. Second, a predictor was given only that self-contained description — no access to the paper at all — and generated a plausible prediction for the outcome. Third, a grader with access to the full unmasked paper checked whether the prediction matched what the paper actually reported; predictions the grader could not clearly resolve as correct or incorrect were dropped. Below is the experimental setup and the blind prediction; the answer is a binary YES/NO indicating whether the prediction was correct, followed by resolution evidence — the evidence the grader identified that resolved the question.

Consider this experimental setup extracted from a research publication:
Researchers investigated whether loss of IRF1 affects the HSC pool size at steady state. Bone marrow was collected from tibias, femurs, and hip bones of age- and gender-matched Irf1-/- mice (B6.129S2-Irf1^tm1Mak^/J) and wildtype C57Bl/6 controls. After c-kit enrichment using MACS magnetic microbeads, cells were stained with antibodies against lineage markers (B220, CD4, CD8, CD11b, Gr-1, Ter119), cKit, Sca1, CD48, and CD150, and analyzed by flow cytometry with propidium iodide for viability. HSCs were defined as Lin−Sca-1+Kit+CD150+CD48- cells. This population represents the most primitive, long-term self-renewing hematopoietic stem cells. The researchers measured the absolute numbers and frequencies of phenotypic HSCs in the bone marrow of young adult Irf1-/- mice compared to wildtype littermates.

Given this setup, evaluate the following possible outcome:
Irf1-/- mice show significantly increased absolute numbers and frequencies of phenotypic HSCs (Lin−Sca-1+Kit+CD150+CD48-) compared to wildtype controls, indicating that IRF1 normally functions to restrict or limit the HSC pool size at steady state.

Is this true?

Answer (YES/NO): NO